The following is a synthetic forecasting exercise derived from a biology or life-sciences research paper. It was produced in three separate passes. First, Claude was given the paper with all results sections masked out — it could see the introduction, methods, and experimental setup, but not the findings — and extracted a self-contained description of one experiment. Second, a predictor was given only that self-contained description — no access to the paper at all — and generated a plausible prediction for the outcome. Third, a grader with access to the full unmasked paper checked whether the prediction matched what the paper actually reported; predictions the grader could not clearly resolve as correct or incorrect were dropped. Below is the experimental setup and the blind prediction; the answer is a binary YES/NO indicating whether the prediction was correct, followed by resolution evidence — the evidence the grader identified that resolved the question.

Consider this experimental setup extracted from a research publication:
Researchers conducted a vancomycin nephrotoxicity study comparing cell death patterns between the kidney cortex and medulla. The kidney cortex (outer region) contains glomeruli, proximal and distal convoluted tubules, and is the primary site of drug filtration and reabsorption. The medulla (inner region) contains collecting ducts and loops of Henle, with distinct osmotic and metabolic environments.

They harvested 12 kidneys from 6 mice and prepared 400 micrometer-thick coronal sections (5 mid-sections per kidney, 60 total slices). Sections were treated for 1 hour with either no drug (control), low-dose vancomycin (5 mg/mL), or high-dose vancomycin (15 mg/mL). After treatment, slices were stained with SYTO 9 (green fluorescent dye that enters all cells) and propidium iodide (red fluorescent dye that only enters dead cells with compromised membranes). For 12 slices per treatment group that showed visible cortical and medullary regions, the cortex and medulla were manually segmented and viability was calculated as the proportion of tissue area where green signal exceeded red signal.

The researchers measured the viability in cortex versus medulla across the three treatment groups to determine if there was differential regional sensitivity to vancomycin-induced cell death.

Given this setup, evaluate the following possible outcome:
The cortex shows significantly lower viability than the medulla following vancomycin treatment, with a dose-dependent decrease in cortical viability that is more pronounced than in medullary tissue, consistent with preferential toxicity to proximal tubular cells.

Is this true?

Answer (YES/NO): NO